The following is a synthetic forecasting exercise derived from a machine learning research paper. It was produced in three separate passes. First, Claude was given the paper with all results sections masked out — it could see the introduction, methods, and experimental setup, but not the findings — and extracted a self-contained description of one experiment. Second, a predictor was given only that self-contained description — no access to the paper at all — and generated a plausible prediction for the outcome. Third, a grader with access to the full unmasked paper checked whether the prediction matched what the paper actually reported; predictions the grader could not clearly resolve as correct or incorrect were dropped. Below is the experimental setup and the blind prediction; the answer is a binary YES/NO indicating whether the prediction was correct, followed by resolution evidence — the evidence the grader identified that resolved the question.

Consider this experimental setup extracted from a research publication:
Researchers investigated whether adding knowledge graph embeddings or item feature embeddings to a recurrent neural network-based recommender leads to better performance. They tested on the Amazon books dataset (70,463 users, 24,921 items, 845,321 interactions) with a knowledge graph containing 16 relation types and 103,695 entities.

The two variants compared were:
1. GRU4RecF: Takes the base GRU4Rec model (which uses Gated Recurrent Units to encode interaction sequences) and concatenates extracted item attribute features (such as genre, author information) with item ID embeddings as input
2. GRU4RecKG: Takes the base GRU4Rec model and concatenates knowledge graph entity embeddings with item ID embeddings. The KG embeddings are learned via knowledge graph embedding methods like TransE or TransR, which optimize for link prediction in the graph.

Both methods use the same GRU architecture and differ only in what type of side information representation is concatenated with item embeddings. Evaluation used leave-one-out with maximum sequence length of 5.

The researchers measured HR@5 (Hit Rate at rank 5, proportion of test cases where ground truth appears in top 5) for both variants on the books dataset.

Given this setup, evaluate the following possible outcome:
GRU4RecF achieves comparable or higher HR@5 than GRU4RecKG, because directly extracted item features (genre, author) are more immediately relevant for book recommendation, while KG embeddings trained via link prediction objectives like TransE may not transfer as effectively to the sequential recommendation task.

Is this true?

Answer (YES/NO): YES